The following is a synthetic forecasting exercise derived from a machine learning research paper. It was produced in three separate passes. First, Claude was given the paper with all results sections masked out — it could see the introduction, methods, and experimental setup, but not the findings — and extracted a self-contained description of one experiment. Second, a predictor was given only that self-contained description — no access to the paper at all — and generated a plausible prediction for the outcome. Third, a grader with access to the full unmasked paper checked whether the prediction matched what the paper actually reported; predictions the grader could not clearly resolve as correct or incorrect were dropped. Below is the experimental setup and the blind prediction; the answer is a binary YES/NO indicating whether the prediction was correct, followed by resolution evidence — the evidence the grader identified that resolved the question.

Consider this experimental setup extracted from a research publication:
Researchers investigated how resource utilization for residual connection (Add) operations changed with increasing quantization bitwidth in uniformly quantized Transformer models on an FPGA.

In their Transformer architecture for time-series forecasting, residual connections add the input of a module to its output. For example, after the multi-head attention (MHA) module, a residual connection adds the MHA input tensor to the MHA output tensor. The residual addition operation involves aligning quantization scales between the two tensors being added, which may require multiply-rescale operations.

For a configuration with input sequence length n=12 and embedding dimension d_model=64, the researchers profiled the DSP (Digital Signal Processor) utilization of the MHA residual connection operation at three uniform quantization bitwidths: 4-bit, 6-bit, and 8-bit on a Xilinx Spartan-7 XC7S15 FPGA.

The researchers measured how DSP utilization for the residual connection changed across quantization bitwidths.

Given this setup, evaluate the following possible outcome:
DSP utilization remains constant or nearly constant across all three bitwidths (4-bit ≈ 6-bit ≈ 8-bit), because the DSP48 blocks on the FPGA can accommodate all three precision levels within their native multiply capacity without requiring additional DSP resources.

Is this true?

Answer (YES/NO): NO